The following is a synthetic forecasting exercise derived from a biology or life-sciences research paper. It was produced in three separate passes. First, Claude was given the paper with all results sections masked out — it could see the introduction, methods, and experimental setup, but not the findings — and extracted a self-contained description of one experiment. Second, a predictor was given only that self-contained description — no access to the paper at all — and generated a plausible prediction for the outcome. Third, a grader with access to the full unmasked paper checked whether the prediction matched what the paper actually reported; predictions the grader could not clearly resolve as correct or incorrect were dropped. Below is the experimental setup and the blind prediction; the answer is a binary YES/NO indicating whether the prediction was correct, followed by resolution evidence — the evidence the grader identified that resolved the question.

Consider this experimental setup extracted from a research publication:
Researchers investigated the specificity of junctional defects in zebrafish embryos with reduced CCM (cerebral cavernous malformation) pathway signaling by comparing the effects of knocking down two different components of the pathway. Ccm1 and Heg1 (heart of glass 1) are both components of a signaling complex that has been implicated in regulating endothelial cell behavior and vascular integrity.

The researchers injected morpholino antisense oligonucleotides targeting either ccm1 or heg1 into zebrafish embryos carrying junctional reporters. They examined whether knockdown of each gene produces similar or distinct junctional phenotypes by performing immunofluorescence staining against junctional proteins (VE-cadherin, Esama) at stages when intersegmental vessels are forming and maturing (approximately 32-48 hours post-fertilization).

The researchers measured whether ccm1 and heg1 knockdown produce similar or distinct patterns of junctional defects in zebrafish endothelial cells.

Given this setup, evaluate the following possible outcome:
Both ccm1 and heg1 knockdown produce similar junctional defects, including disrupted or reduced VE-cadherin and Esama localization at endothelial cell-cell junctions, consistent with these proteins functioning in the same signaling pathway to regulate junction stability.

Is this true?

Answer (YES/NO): NO